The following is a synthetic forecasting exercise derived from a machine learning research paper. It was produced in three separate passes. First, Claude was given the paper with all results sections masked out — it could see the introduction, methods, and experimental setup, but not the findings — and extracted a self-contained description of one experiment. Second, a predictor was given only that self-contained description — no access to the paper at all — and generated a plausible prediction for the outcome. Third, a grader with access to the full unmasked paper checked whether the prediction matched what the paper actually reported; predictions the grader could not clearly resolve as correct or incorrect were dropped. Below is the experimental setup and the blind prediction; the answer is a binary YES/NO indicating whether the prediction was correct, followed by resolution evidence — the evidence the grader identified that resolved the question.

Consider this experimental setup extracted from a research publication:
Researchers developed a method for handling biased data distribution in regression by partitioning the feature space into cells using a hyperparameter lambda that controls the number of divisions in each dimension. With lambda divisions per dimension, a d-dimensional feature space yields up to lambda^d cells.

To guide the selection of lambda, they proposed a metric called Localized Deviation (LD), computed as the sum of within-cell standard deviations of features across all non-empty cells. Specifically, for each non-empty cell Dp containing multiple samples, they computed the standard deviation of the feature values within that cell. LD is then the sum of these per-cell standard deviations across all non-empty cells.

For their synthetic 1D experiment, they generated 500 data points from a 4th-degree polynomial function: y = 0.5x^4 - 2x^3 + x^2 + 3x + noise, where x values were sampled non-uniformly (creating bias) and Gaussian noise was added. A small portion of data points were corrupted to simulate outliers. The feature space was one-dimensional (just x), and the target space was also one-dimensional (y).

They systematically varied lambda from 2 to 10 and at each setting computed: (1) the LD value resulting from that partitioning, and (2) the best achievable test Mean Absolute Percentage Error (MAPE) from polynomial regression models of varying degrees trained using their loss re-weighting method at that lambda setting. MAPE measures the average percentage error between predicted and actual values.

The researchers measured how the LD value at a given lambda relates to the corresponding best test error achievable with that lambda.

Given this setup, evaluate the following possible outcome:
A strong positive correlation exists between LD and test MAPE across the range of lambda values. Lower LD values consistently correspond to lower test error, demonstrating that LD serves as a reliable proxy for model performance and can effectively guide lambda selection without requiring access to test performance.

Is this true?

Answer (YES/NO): NO